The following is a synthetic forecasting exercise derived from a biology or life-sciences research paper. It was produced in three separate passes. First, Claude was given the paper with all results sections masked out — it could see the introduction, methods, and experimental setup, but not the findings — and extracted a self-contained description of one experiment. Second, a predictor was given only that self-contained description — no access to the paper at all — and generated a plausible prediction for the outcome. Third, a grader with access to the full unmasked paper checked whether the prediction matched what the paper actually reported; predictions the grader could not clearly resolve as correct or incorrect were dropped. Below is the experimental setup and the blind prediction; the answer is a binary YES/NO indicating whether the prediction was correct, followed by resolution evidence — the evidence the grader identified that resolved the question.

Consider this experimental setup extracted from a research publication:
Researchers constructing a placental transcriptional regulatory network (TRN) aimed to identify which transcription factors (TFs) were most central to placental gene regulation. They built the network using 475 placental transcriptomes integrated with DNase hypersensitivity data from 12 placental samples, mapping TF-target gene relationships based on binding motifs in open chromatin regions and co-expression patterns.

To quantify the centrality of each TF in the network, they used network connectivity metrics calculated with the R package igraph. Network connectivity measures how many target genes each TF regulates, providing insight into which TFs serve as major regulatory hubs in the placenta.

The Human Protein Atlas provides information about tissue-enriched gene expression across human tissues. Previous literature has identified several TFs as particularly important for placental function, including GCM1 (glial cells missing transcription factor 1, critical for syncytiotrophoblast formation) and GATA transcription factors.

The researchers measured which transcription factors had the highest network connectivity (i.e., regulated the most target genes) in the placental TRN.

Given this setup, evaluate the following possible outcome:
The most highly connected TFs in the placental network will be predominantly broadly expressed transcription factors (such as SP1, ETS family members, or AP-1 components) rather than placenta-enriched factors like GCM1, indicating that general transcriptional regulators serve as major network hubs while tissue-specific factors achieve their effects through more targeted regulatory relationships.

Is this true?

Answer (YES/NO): YES